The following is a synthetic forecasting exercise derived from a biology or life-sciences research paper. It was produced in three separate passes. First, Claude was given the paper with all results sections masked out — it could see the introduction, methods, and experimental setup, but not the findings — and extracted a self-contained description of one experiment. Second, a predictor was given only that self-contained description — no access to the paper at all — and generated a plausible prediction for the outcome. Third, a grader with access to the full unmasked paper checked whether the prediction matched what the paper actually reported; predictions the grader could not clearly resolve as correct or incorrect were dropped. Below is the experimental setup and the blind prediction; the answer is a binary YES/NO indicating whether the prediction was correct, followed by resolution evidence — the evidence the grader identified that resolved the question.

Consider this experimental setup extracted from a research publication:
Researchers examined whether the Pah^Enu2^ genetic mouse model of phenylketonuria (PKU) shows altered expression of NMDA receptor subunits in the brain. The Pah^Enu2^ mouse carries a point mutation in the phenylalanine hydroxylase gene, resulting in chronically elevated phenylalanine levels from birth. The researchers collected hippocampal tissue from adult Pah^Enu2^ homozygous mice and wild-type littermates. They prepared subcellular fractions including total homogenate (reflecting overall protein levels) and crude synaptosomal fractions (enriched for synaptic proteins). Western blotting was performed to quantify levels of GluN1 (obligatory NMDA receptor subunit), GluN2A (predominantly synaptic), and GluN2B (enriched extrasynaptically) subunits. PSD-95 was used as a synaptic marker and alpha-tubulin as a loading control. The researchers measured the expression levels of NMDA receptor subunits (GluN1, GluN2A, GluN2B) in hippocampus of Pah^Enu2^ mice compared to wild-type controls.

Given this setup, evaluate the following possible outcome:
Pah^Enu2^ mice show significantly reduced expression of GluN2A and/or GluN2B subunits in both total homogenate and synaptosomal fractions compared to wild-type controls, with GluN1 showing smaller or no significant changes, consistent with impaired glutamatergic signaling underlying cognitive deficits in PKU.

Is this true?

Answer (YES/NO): NO